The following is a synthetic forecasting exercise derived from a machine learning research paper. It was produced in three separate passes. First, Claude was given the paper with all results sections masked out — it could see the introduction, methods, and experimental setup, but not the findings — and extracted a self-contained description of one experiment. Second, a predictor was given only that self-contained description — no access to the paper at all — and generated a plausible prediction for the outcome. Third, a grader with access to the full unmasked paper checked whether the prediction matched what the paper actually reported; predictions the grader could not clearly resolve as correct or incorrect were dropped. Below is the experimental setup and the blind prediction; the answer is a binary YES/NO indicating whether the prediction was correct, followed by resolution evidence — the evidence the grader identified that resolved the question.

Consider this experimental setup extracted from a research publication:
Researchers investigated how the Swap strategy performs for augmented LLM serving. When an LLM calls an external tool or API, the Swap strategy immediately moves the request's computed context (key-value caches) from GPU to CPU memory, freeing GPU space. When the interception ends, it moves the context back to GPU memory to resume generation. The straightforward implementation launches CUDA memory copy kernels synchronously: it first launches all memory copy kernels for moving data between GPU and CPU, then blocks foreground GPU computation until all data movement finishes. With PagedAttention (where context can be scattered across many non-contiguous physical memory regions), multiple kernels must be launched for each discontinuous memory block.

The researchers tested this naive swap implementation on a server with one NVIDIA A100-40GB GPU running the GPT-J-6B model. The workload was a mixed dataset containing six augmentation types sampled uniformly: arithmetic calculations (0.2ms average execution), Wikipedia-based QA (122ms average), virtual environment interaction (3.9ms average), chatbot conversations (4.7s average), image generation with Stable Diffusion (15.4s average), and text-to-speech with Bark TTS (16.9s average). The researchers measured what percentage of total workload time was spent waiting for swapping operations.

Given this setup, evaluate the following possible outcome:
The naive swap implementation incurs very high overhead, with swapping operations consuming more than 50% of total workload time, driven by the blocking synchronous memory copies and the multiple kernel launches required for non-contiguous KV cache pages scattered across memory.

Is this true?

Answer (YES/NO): NO